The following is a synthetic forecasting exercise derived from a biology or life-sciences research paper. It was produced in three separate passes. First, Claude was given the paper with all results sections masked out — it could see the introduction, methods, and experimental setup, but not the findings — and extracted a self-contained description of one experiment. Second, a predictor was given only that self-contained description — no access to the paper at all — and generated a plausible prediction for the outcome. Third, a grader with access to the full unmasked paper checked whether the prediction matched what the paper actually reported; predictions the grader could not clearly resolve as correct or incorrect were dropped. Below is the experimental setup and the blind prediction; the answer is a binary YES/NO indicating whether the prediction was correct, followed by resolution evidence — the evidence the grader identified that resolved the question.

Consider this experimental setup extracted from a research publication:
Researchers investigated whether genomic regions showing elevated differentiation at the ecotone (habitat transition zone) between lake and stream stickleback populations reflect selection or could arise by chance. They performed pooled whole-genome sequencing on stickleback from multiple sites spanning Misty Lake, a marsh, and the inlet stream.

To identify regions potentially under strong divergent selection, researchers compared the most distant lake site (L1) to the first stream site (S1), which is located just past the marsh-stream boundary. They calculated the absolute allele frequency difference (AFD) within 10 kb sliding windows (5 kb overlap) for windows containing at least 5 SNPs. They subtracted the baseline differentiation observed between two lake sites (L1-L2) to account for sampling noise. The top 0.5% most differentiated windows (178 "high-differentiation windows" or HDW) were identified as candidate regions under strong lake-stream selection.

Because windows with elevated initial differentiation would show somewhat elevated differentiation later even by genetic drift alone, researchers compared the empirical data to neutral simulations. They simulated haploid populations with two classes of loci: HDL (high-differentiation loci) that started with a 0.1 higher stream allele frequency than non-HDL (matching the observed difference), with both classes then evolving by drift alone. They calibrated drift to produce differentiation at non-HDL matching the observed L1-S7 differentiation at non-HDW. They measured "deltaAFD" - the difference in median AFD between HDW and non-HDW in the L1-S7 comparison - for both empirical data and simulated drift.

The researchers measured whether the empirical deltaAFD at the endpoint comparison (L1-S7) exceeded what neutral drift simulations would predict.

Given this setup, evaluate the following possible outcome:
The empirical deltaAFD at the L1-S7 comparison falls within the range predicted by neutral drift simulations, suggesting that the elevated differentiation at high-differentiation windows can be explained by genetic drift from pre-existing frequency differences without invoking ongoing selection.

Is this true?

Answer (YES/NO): NO